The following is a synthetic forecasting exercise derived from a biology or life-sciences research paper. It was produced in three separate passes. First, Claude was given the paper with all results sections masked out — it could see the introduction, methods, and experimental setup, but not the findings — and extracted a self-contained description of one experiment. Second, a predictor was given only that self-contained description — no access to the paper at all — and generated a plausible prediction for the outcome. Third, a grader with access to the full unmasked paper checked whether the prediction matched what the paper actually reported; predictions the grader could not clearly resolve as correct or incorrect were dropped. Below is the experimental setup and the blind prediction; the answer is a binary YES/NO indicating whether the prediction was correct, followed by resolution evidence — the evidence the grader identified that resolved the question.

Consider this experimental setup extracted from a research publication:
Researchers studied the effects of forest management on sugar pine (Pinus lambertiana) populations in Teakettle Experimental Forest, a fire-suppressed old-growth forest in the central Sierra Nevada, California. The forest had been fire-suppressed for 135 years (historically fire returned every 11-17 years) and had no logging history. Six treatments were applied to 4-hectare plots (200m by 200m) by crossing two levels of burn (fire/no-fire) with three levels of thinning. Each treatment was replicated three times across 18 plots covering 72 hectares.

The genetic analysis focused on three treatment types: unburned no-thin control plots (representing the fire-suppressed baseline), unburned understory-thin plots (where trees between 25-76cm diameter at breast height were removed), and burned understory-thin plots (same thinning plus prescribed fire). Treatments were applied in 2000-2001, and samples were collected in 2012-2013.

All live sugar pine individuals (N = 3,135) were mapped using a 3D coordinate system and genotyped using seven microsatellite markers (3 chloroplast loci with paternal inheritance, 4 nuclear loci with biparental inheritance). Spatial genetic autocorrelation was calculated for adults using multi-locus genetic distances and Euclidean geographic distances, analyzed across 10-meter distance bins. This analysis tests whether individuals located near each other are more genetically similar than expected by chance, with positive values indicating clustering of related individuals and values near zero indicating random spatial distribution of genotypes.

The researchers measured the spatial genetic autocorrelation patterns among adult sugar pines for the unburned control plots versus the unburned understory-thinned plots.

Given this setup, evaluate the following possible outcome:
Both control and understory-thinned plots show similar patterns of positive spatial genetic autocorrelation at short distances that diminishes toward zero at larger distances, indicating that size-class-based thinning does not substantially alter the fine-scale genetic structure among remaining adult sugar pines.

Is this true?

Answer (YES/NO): NO